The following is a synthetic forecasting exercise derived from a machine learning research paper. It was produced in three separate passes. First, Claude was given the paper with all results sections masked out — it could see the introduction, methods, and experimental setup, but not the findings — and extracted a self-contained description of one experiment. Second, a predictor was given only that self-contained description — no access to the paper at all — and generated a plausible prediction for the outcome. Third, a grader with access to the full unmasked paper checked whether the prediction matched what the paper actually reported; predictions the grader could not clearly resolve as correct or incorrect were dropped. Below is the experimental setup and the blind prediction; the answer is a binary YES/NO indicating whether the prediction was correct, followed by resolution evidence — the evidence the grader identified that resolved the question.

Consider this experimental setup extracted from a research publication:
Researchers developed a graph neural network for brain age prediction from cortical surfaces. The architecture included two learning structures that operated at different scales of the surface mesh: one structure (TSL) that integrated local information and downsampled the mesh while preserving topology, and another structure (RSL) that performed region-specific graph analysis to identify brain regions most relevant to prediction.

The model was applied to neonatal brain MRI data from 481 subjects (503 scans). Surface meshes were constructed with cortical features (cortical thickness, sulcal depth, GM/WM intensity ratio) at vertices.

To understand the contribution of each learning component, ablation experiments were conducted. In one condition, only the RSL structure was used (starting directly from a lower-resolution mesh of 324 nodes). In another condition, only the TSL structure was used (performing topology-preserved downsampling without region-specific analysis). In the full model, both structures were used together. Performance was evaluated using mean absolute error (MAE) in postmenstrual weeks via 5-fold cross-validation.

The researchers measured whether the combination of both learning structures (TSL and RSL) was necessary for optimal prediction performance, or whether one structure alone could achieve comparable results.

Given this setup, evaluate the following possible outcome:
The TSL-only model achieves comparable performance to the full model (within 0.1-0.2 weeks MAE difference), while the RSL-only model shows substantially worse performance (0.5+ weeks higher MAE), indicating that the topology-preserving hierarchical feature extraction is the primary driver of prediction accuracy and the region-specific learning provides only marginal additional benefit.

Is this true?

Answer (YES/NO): NO